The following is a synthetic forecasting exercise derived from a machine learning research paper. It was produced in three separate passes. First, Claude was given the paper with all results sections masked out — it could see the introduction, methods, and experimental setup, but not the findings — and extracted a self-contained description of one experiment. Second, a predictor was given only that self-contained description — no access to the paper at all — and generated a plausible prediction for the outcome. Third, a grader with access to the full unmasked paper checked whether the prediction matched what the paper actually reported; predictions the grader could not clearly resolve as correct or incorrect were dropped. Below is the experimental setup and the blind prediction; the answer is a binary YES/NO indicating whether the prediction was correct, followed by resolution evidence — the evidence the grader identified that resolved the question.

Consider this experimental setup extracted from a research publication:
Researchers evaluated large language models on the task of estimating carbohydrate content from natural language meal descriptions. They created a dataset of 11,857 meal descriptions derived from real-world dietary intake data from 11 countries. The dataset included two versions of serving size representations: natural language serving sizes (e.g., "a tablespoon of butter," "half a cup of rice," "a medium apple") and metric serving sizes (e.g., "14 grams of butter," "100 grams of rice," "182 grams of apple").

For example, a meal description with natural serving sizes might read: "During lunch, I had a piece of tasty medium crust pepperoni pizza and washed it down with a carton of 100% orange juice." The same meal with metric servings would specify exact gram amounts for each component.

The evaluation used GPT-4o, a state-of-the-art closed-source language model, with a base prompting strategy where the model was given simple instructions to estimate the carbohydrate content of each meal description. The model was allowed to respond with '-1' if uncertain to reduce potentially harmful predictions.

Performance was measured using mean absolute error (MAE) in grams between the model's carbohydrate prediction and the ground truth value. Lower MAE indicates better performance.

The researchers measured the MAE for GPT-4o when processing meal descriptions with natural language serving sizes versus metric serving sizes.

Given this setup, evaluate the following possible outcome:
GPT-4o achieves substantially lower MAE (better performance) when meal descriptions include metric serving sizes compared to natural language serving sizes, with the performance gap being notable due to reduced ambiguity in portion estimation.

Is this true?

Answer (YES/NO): YES